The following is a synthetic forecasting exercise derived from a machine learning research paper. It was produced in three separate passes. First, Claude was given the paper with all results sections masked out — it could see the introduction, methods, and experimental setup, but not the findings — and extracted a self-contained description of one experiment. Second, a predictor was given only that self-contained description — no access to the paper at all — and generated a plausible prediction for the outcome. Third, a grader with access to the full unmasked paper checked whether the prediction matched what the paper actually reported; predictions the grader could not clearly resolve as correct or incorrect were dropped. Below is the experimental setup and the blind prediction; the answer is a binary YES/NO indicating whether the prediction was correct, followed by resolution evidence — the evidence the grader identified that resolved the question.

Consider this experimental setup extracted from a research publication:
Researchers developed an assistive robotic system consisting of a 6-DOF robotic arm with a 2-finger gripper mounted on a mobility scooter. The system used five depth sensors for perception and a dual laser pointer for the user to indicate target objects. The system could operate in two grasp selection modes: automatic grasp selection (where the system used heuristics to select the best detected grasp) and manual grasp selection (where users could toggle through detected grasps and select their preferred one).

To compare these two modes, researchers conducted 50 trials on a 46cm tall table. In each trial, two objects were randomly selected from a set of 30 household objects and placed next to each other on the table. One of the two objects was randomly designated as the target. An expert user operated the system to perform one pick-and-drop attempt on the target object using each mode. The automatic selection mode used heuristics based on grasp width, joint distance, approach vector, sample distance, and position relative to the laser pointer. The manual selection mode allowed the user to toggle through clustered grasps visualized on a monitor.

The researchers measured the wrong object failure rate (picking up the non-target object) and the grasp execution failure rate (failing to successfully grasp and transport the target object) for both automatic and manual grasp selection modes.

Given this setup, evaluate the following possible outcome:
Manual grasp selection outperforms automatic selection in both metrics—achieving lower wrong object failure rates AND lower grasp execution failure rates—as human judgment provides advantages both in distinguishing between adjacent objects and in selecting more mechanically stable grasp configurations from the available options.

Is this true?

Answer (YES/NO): NO